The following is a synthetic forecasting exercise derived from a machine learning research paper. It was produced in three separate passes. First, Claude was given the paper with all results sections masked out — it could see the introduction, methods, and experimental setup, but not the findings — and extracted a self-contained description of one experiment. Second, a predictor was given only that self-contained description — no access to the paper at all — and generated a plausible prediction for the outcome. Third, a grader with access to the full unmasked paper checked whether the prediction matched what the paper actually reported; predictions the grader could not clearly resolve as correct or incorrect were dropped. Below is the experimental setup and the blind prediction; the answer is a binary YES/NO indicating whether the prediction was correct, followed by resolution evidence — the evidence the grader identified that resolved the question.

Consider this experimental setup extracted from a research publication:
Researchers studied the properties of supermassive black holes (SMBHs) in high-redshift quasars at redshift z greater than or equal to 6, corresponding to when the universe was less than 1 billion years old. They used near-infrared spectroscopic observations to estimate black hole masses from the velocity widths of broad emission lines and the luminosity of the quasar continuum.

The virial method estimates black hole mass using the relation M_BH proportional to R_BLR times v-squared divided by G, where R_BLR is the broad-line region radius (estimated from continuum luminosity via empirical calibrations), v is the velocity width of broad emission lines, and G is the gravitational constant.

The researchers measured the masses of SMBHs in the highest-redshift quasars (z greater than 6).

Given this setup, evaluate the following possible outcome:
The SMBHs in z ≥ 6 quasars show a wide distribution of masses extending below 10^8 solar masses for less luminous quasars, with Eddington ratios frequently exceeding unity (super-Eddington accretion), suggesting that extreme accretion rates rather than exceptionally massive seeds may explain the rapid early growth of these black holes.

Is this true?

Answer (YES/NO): NO